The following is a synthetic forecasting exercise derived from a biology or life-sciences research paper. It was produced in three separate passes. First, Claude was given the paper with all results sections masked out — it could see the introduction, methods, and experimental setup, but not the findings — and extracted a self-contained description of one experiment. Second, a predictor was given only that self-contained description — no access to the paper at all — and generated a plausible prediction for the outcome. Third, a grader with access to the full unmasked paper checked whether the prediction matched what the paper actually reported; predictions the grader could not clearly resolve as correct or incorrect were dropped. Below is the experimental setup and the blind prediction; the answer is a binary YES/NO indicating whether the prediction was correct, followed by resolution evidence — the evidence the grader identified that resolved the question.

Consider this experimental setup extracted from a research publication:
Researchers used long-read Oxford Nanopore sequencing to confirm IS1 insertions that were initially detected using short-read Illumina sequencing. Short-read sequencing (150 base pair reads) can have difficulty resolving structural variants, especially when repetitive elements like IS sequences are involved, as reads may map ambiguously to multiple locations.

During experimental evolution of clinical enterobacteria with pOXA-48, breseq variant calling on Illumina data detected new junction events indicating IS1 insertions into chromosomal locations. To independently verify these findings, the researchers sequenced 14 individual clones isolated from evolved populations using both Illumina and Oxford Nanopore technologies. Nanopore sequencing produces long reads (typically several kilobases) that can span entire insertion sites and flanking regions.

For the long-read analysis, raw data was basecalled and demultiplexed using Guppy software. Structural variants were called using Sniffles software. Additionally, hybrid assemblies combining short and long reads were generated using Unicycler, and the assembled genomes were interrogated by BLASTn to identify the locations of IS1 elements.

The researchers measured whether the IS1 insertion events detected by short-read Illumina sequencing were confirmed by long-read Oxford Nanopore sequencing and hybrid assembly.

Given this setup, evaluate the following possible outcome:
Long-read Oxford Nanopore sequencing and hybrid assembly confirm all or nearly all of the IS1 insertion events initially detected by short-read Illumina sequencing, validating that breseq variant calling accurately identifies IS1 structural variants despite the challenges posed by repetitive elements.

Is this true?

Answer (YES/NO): YES